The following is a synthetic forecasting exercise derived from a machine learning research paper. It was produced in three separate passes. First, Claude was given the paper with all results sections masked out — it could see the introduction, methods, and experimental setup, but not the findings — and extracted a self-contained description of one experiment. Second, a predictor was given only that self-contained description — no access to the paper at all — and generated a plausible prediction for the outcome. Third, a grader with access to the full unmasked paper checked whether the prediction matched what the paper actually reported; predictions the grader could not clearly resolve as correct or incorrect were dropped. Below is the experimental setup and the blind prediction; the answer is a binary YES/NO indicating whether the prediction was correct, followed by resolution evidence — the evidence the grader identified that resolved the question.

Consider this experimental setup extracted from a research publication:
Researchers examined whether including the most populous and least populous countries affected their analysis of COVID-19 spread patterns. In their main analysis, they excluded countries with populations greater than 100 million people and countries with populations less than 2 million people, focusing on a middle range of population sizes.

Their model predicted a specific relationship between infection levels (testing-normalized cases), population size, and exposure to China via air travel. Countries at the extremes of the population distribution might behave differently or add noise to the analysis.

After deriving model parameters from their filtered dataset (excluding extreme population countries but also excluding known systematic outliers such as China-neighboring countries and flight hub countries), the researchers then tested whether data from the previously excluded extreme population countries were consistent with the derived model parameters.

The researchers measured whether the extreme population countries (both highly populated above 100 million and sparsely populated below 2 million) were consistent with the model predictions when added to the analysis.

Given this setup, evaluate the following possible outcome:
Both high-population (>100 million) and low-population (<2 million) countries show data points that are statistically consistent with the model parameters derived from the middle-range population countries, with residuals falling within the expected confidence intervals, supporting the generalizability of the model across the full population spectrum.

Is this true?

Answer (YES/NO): YES